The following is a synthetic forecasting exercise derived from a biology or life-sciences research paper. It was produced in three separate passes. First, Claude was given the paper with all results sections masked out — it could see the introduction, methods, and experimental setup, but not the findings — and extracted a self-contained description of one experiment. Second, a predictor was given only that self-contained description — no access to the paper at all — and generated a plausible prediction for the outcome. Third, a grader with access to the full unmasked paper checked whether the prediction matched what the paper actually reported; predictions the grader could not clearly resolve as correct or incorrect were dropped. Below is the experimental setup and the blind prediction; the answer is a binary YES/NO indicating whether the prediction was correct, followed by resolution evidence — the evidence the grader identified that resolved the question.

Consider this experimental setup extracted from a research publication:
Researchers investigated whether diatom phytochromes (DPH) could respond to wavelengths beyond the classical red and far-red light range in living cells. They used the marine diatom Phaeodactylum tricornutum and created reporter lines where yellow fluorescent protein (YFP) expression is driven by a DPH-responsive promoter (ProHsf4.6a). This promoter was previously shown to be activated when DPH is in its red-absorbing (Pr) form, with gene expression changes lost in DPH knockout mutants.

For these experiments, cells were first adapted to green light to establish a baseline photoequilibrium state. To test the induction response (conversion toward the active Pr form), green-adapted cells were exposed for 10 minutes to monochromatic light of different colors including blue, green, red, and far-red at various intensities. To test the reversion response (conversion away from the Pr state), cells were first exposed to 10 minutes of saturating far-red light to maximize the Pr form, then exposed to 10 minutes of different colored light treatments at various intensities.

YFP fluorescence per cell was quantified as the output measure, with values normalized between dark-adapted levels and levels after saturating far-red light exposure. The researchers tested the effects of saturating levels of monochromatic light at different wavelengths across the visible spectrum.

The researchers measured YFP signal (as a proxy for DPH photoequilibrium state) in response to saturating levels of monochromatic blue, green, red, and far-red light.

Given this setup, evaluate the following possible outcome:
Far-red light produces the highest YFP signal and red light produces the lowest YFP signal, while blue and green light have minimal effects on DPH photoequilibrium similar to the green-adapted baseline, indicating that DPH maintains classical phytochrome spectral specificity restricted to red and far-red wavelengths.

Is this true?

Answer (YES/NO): NO